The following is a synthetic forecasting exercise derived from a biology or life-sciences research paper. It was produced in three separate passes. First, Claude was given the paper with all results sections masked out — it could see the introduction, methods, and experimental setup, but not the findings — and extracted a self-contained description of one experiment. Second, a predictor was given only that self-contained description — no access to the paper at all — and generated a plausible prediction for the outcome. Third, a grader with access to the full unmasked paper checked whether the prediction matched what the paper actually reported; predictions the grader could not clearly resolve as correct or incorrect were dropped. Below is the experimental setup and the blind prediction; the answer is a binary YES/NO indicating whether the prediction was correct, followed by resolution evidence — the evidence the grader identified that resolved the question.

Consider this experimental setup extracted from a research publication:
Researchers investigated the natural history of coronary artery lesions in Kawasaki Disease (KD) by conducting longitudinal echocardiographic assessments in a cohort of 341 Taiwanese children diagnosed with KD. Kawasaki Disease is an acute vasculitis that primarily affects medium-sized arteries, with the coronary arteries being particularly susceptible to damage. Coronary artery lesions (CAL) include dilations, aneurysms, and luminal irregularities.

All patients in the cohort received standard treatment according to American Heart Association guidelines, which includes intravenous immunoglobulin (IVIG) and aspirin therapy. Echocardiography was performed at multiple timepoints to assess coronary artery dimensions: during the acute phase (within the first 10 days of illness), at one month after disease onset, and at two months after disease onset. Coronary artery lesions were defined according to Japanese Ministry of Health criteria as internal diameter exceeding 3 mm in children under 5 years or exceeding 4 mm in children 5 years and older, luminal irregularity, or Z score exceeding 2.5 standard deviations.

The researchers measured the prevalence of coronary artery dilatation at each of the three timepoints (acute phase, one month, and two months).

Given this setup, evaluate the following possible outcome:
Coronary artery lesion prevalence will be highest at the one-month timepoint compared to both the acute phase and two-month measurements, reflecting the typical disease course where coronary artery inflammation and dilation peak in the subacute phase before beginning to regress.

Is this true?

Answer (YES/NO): NO